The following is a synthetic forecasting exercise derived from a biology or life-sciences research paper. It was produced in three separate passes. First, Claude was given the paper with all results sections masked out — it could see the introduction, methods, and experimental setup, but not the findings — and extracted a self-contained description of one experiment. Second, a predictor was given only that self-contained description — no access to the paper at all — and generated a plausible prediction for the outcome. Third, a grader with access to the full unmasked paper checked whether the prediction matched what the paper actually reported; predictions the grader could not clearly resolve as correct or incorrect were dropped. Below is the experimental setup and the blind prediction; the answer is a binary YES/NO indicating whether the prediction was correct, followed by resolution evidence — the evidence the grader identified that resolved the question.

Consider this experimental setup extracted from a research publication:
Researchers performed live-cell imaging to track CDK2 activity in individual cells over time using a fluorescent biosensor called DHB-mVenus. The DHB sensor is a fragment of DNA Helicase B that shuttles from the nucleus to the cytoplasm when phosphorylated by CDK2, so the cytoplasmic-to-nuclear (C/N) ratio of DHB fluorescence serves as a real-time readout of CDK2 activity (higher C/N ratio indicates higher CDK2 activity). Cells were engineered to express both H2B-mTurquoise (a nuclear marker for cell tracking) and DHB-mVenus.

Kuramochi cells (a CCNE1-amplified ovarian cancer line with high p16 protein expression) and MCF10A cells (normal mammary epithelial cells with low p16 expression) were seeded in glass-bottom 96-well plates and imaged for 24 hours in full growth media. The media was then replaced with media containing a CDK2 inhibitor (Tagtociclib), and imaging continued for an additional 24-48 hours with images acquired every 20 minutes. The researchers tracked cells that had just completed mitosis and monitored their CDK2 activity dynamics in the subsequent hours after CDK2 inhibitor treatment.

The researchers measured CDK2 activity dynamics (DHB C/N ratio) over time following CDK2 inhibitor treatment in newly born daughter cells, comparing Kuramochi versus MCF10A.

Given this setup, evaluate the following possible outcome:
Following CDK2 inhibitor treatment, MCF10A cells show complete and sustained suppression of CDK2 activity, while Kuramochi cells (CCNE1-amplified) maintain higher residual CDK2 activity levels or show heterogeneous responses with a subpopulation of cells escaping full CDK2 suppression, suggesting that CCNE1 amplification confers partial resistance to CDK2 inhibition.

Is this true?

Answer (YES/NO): NO